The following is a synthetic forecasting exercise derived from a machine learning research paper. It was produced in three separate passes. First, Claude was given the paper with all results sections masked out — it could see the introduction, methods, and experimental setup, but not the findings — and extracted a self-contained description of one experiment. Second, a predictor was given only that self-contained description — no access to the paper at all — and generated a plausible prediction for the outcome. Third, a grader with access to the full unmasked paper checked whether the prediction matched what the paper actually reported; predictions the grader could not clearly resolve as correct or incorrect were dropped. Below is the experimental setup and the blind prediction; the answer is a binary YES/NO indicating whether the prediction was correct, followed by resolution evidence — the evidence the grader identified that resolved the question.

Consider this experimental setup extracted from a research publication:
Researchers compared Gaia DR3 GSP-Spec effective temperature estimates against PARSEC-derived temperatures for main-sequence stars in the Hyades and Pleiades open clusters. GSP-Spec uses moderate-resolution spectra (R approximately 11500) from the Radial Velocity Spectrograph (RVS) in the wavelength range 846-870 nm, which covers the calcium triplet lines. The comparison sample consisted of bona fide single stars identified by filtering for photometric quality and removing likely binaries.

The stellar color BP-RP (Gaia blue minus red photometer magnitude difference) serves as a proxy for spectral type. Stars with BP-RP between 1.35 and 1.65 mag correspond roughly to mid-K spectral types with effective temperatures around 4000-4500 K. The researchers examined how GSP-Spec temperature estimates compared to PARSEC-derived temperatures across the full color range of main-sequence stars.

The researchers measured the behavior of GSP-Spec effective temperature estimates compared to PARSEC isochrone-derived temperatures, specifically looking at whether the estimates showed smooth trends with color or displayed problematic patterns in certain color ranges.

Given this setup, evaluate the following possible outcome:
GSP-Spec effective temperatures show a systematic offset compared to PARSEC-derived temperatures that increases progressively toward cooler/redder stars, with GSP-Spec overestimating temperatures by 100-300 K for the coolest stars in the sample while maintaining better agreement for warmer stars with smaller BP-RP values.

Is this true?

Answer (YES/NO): NO